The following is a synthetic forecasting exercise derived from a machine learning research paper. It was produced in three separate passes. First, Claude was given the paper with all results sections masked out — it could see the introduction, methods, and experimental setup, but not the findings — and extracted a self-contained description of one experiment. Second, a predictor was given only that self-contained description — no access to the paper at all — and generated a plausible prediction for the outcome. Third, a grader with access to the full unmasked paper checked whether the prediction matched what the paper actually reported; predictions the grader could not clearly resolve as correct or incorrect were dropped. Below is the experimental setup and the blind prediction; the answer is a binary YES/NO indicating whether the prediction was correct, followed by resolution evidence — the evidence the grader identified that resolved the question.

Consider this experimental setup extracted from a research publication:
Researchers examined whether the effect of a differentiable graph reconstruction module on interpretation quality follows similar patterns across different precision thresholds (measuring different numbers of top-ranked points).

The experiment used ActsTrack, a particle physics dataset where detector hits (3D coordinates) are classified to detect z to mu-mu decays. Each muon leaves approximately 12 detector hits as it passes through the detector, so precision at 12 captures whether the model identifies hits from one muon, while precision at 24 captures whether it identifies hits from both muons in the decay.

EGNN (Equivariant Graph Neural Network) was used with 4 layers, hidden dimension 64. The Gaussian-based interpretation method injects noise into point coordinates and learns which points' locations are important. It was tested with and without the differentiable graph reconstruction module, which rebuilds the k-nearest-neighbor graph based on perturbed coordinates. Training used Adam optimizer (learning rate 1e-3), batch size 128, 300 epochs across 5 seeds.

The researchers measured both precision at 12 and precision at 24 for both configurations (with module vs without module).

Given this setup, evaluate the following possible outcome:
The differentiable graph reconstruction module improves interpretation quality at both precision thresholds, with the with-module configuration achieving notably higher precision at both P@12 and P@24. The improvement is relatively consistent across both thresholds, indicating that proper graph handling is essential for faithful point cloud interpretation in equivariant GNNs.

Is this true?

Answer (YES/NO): NO